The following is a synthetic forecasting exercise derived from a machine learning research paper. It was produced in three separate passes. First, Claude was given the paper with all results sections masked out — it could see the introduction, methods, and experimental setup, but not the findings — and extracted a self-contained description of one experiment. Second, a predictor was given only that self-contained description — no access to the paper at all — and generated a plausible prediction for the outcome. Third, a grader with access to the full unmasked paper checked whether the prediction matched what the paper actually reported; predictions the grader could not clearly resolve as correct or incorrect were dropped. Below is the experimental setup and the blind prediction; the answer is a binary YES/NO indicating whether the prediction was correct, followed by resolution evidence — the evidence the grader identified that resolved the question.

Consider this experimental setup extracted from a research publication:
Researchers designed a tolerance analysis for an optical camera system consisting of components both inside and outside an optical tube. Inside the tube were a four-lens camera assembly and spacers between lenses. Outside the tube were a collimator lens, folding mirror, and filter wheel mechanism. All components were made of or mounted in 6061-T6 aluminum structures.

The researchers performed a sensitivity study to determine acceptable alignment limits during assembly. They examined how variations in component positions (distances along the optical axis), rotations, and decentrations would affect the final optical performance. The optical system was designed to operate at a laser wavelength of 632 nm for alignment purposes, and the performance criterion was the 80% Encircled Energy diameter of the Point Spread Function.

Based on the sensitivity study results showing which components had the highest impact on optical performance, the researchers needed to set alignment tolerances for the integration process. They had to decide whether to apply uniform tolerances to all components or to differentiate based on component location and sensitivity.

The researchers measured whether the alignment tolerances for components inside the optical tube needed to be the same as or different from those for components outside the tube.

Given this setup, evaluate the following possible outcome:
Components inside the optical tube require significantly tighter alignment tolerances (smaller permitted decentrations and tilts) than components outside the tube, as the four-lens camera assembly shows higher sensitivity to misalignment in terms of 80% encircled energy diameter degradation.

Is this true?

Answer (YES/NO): YES